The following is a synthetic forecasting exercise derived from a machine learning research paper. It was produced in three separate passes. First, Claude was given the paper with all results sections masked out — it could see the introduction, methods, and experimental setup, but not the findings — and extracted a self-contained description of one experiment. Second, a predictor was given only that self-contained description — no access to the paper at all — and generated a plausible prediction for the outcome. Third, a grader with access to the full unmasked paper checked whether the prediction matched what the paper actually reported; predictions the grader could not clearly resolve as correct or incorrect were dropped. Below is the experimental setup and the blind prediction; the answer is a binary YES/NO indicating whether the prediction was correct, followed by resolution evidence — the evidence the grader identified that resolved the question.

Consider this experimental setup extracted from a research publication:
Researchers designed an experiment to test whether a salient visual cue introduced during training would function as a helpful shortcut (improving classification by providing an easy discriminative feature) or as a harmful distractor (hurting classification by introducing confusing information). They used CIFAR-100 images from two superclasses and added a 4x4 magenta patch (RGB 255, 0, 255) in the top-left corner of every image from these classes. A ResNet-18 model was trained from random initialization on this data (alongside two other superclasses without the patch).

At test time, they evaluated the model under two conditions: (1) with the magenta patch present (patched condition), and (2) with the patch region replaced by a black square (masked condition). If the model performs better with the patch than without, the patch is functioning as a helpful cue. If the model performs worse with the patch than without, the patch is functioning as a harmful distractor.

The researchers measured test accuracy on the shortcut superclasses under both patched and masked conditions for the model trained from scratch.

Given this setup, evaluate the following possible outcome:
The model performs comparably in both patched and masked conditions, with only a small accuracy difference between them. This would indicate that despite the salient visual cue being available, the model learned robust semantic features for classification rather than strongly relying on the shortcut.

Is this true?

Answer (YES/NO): YES